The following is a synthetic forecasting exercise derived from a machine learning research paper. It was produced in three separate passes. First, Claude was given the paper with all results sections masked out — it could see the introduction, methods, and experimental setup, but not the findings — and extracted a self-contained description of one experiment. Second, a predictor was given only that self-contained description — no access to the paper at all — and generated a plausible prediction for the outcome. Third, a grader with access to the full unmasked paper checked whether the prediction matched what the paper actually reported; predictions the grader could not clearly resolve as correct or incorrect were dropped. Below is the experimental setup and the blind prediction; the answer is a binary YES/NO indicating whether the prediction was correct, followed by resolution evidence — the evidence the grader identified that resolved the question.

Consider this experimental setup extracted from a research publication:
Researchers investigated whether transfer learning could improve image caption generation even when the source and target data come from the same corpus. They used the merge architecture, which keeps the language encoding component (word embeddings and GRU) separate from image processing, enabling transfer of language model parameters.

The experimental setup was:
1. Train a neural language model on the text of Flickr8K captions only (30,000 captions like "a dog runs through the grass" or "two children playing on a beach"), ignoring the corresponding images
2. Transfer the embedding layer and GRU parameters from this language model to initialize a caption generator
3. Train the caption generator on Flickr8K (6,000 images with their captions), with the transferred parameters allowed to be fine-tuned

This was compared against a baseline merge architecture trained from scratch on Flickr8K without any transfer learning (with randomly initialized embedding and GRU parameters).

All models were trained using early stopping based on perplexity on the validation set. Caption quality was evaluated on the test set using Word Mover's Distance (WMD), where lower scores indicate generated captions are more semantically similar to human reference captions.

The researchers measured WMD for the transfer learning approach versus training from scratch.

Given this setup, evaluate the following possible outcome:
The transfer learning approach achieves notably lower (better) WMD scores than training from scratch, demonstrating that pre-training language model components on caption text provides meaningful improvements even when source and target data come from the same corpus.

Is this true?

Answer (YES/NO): YES